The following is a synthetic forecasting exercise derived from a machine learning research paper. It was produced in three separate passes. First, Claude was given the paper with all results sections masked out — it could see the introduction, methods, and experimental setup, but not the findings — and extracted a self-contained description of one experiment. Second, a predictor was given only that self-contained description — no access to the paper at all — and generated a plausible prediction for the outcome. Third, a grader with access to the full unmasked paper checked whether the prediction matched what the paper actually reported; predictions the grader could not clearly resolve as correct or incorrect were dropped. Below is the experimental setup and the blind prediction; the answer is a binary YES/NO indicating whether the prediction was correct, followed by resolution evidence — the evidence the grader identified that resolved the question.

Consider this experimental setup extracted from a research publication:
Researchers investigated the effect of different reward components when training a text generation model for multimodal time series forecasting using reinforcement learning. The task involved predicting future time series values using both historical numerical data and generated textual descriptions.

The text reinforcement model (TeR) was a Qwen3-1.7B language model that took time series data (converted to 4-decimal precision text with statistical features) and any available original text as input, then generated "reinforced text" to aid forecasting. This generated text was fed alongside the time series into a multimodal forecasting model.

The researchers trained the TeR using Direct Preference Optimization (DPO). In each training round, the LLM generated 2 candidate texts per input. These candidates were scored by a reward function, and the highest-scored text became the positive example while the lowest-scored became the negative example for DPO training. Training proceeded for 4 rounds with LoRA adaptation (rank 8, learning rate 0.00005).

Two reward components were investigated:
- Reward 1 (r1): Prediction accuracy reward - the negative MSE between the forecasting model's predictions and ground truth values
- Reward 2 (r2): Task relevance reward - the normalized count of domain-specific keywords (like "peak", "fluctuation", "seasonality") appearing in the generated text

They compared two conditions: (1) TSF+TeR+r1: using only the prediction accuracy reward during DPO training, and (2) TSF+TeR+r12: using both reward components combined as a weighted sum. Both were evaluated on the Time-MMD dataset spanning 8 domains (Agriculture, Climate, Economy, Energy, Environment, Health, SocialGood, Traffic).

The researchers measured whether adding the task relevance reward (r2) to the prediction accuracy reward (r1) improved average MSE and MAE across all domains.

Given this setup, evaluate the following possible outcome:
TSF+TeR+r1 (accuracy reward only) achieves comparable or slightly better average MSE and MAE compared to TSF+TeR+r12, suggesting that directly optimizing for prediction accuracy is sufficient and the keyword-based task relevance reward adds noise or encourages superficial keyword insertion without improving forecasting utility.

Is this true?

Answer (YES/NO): NO